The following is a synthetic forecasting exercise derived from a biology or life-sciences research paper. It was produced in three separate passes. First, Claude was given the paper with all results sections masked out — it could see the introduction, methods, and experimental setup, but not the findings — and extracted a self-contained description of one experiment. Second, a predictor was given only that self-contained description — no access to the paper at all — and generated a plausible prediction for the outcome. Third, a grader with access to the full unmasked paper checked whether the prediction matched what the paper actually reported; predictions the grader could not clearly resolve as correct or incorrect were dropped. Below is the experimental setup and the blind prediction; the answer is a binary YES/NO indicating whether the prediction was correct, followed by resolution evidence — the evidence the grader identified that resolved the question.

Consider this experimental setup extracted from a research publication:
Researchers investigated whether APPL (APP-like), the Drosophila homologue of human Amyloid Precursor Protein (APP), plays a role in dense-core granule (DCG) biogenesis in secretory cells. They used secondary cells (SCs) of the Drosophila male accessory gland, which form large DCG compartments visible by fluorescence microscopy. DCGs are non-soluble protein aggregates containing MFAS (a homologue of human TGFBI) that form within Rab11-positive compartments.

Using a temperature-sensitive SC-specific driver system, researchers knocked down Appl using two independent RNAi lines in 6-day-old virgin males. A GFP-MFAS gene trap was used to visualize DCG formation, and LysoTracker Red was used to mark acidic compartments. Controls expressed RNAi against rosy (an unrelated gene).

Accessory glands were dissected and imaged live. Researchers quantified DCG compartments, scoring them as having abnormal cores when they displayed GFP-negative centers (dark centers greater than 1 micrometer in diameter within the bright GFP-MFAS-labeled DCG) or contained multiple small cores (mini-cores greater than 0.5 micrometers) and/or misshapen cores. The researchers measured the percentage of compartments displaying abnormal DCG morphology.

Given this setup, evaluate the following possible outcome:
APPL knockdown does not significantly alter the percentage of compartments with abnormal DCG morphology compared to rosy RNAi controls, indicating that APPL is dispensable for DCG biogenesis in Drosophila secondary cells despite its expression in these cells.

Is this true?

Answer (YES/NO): NO